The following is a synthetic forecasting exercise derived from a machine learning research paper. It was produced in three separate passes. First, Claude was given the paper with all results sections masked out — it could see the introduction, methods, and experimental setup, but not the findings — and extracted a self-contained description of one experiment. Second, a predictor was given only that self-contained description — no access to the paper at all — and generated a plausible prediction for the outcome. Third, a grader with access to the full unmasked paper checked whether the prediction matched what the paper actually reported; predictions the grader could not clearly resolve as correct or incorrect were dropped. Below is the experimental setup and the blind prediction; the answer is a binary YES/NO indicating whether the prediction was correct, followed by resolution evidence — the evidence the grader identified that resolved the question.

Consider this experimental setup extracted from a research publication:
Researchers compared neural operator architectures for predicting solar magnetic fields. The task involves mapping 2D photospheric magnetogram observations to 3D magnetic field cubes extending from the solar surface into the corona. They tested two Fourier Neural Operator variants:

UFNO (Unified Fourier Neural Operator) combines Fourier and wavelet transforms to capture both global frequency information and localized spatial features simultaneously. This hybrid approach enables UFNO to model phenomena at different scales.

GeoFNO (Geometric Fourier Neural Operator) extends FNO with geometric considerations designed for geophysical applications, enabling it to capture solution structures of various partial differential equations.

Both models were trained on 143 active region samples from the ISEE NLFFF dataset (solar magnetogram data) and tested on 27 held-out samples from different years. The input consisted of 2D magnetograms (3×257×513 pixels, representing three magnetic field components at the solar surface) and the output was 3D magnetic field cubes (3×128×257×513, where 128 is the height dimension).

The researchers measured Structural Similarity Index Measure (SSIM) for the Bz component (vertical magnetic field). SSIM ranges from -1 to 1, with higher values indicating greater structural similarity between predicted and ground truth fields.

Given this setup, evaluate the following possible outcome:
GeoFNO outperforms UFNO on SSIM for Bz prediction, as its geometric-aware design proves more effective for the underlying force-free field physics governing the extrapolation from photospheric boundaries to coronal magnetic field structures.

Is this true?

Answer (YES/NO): NO